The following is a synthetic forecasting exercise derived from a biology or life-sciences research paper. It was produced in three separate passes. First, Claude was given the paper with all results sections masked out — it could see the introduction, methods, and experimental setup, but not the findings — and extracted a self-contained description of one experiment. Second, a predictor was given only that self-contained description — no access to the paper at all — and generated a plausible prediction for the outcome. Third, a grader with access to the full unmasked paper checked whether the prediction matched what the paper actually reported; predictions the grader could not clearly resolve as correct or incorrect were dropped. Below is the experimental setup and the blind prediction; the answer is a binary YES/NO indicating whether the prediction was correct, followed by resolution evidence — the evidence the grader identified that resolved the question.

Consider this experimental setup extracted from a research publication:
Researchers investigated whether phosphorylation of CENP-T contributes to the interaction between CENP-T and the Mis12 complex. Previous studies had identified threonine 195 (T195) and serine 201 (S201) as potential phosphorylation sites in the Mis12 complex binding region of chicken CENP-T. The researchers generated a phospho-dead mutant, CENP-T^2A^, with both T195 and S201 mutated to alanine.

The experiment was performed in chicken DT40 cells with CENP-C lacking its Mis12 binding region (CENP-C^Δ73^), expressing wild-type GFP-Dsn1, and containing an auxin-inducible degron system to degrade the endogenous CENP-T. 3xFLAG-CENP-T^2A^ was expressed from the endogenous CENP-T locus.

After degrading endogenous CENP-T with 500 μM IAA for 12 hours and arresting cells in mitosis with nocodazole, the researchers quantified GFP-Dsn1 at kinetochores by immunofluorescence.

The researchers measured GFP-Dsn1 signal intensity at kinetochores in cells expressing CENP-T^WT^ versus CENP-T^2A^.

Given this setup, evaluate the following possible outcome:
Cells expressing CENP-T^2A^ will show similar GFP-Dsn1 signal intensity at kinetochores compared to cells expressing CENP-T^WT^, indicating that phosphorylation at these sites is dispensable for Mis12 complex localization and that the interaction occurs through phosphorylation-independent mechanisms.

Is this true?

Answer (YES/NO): NO